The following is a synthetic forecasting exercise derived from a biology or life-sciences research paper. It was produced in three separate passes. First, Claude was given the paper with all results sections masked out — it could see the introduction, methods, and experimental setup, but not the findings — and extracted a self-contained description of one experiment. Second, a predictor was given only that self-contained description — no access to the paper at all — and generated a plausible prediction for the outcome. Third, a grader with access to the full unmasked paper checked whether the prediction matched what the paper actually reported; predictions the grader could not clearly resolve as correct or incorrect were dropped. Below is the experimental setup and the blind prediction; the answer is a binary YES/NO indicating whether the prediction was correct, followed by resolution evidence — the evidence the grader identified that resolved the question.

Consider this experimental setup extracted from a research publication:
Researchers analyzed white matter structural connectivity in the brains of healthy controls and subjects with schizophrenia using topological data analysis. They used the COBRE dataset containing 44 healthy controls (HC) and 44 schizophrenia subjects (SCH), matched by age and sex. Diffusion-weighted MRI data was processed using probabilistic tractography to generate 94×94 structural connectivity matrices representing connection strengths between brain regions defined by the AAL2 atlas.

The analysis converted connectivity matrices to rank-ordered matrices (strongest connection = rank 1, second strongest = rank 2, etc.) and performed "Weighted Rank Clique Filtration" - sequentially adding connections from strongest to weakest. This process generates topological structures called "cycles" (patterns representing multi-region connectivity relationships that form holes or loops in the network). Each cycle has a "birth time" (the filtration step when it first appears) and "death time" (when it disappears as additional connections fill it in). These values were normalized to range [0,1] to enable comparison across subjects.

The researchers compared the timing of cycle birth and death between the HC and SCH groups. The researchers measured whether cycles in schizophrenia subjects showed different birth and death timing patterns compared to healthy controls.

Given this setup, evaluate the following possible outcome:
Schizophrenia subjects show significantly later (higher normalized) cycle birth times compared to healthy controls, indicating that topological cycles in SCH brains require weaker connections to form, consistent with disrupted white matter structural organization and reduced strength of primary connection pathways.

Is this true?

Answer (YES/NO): YES